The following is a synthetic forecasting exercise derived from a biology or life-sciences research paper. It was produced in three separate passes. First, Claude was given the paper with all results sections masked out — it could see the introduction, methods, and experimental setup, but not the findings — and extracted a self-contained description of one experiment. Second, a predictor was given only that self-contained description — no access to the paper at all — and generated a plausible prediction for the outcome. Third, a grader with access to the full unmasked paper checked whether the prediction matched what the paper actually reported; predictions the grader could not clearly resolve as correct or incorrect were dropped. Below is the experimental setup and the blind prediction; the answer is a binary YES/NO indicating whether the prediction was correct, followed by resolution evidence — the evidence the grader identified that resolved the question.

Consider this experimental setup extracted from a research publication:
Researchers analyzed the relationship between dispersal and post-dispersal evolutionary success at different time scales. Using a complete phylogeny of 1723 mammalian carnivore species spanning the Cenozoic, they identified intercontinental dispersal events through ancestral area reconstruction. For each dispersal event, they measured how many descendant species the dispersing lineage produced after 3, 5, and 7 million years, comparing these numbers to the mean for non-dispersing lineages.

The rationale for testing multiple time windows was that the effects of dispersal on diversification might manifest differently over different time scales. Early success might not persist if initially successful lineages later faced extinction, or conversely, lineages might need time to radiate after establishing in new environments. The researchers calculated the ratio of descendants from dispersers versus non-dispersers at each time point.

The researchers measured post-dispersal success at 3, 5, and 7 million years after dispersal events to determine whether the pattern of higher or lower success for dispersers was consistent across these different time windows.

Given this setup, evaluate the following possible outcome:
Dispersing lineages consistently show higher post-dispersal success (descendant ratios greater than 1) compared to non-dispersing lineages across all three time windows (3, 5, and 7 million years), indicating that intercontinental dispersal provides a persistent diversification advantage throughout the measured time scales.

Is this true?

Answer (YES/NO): YES